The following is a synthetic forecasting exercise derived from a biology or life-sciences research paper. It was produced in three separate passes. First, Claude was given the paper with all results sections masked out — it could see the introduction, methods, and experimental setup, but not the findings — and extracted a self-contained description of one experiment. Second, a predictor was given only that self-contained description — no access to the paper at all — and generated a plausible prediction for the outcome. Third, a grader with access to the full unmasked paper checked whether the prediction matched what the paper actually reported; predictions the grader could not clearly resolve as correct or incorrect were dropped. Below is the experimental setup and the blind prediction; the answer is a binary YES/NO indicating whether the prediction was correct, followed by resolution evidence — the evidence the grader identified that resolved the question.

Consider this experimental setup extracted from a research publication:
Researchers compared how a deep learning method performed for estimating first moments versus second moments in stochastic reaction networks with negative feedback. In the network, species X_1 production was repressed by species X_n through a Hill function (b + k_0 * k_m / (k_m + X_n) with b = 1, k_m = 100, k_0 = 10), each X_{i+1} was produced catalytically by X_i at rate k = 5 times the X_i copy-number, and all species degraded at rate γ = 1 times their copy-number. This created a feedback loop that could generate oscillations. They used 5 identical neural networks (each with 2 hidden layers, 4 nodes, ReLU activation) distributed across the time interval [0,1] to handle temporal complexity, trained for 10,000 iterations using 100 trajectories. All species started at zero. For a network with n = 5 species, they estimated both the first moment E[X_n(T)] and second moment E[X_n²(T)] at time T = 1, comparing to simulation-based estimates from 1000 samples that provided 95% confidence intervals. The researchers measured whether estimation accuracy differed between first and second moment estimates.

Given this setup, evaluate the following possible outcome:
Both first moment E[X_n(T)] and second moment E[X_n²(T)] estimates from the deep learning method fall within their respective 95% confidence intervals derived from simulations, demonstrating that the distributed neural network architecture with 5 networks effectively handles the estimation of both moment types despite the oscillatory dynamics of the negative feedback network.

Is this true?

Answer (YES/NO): YES